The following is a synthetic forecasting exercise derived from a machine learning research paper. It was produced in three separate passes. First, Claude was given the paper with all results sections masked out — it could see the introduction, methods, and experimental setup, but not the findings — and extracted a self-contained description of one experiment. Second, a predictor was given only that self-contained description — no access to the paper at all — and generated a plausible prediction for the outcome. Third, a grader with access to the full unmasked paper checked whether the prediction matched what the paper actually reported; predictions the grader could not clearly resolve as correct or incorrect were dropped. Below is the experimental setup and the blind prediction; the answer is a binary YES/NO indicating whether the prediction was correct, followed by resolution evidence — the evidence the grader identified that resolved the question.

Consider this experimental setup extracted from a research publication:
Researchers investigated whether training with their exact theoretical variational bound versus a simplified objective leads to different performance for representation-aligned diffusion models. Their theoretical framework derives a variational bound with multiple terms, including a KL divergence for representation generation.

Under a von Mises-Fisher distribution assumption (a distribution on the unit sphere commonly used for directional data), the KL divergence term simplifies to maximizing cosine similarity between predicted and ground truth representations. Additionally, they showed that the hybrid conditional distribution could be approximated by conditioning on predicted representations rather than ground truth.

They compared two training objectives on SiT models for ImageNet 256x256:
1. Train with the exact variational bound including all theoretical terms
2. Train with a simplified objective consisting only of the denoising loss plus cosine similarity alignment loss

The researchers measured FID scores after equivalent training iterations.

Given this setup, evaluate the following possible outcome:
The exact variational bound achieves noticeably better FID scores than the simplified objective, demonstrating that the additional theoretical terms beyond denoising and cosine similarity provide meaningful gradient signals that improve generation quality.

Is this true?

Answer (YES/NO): NO